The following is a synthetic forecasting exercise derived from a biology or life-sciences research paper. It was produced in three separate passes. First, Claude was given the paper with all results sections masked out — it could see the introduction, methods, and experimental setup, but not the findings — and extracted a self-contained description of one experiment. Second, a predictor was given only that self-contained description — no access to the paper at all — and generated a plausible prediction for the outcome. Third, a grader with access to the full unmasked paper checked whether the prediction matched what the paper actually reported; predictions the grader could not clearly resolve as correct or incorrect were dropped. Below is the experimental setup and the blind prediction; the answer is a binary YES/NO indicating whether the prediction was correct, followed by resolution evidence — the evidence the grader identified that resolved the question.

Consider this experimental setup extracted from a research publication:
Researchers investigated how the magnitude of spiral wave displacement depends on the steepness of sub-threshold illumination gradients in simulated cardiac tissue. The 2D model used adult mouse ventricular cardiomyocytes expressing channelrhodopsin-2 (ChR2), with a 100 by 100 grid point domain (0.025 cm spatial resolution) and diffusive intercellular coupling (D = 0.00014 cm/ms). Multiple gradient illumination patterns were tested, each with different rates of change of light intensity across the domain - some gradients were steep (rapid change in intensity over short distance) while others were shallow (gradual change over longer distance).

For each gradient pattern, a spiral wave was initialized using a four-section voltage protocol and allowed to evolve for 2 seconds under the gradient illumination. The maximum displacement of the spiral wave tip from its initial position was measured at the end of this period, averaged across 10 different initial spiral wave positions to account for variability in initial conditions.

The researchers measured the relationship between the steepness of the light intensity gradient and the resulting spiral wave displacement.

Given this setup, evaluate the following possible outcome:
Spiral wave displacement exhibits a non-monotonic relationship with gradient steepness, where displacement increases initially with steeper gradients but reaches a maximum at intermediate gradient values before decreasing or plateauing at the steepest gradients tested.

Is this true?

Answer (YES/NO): NO